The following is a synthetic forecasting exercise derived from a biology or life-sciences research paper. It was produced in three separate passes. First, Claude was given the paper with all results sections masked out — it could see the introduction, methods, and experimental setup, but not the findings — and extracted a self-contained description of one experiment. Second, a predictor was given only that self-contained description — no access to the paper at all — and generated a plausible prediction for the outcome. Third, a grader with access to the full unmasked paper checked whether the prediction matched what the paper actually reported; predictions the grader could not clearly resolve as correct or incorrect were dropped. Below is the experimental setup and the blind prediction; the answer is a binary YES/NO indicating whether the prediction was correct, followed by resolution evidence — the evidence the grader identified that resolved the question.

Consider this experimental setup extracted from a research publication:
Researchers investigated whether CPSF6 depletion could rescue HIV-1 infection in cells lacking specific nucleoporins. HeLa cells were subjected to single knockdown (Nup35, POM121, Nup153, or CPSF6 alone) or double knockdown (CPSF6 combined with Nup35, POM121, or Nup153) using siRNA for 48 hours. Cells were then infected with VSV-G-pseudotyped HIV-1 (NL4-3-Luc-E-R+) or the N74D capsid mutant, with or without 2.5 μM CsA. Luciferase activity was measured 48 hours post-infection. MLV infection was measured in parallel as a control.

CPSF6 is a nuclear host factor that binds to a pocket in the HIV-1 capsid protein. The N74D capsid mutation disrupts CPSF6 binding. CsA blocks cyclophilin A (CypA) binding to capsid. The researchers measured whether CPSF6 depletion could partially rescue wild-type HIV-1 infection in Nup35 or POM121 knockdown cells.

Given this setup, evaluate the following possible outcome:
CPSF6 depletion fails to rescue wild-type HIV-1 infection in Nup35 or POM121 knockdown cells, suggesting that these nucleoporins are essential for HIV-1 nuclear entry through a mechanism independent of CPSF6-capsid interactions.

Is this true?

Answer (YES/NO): NO